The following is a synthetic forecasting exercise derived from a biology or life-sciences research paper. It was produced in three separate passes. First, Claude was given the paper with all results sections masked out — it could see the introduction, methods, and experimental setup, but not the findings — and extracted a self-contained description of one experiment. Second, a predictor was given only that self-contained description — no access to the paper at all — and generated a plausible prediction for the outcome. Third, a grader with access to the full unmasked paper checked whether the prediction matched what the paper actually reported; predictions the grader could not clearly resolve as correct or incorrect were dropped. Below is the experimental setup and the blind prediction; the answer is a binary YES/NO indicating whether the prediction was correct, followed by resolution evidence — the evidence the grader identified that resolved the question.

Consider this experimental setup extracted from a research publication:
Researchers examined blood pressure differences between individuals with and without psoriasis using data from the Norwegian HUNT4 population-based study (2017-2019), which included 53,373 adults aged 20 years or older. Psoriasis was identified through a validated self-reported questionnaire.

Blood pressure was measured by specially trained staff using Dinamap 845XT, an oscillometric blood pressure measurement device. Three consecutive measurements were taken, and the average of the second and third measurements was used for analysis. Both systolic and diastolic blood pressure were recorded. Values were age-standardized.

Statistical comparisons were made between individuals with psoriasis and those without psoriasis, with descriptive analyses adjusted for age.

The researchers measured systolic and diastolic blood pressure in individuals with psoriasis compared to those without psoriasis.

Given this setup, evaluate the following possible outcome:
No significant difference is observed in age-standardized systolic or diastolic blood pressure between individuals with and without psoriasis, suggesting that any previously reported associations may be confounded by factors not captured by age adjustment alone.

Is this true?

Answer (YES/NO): NO